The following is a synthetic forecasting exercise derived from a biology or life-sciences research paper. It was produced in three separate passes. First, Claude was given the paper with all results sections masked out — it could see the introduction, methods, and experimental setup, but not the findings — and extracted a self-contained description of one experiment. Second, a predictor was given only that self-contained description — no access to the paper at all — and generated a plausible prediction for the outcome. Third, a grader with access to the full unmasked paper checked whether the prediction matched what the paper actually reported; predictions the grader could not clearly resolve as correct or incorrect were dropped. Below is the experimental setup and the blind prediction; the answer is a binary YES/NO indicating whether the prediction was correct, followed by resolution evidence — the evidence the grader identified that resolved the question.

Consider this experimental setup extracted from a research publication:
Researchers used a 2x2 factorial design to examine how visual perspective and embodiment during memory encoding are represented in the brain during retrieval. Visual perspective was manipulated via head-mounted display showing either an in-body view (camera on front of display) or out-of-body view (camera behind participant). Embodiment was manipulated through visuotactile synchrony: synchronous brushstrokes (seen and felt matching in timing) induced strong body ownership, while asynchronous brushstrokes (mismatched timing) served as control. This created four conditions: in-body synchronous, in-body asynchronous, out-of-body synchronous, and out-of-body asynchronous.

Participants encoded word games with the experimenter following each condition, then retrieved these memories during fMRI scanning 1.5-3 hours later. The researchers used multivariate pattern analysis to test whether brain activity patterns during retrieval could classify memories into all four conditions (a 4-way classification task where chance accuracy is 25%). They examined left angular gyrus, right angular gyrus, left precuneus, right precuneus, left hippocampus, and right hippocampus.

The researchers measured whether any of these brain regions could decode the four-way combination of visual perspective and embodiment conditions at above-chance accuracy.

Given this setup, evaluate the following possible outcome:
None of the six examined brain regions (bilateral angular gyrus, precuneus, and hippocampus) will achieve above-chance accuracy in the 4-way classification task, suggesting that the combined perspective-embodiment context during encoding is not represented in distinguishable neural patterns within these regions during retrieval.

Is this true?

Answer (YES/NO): NO